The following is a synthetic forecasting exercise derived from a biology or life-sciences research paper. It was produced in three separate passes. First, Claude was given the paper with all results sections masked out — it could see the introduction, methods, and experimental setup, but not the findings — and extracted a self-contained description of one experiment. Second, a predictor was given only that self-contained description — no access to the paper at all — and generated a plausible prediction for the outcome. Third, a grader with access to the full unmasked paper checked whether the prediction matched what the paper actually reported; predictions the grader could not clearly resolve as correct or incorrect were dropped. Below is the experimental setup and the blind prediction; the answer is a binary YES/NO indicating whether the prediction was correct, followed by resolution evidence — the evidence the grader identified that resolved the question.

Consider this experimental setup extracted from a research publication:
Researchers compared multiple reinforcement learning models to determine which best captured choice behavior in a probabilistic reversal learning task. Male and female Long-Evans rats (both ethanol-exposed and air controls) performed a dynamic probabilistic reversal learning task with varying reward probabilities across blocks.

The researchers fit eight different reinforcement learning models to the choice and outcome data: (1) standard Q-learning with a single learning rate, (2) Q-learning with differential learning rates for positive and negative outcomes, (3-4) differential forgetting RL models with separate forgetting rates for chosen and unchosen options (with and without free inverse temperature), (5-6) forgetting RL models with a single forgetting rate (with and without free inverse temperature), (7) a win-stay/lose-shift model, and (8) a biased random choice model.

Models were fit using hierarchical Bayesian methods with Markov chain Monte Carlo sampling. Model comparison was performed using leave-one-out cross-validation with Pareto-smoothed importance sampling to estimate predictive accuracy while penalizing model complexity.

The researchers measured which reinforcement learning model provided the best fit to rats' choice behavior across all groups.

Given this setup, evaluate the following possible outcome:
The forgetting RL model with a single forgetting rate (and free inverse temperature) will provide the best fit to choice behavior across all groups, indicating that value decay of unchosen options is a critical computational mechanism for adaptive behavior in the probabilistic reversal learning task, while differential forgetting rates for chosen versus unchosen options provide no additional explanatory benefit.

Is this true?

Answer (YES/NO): NO